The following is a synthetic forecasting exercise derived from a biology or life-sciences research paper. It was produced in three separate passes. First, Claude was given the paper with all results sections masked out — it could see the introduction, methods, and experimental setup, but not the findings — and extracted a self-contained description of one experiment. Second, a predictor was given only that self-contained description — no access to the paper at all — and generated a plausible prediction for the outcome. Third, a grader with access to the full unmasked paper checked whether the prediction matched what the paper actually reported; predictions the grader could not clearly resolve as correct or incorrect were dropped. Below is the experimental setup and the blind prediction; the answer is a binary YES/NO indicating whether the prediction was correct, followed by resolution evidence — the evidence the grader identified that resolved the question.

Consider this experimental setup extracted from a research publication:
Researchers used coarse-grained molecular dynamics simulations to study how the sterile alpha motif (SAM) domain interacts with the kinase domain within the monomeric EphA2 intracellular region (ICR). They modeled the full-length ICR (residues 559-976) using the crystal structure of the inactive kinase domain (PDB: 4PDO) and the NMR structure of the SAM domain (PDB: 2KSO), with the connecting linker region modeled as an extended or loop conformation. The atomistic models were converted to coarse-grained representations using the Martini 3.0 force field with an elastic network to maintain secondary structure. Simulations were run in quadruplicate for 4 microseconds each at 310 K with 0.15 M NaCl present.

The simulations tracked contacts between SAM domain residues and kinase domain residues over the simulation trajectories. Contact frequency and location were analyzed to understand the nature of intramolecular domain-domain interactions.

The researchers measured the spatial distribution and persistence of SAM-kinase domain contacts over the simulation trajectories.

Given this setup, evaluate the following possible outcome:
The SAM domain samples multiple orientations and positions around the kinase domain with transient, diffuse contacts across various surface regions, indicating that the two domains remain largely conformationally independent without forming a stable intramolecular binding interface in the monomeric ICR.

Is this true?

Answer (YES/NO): NO